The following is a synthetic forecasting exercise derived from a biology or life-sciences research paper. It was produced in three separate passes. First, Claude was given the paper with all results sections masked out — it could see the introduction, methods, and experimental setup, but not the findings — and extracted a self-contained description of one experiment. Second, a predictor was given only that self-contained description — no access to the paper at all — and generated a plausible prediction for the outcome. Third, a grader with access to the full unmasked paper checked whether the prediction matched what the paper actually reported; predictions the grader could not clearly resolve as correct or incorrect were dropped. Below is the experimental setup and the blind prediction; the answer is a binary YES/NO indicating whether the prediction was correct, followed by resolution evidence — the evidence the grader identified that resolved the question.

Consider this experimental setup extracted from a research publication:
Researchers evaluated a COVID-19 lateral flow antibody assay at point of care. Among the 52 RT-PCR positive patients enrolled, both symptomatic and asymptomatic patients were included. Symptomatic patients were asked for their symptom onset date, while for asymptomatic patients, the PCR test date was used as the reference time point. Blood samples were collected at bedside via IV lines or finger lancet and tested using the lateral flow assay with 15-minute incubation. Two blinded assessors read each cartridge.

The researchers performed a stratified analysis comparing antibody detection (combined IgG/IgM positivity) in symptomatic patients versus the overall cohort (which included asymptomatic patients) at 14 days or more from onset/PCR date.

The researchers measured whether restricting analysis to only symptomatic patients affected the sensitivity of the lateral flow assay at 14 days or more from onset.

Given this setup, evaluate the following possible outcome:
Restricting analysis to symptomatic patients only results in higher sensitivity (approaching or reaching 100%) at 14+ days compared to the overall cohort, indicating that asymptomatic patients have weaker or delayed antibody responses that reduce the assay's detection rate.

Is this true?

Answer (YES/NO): NO